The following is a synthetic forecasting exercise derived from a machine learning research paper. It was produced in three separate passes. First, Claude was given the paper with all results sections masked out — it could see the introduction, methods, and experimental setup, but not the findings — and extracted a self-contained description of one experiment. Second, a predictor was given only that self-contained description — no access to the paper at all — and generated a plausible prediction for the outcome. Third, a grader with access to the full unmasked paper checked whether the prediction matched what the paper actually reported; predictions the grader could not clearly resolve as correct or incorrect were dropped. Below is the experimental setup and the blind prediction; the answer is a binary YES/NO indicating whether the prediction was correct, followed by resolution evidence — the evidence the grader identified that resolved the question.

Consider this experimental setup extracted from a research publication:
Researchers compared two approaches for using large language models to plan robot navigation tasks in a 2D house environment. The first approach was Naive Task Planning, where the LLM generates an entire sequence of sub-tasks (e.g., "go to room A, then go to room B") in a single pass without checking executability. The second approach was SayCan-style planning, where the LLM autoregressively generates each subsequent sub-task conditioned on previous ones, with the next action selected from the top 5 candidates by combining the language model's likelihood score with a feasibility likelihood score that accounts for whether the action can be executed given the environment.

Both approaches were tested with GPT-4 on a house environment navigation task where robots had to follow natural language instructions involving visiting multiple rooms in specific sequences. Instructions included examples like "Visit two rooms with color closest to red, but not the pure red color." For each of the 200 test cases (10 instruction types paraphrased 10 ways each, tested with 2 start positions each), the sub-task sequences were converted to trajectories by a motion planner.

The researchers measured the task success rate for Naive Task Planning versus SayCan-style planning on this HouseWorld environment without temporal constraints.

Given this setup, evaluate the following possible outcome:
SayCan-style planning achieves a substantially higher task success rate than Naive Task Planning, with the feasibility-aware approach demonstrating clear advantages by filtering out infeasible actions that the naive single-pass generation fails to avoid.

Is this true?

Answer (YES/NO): NO